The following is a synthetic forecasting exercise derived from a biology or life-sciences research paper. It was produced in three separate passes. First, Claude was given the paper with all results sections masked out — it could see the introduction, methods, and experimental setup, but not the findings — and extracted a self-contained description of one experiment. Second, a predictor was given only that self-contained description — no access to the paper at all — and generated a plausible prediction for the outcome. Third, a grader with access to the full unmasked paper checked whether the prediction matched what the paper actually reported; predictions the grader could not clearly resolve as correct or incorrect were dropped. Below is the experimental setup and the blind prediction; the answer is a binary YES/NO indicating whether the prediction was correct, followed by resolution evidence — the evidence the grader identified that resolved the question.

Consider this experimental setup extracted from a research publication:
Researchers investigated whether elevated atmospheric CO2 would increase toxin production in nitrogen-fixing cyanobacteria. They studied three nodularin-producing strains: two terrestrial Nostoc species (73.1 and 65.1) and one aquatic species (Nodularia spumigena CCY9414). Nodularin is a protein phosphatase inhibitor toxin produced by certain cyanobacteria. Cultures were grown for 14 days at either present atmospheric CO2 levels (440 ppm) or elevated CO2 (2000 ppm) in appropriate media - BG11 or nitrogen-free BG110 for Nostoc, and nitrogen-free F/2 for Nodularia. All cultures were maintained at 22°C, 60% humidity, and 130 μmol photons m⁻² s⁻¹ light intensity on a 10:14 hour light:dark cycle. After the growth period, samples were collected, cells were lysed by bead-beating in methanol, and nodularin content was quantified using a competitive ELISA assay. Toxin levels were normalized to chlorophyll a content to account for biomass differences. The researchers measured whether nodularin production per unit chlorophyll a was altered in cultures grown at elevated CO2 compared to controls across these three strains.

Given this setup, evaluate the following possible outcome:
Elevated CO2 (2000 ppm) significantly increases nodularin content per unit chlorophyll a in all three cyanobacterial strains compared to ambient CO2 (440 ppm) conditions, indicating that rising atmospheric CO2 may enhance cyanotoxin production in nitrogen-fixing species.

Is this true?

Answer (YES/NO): NO